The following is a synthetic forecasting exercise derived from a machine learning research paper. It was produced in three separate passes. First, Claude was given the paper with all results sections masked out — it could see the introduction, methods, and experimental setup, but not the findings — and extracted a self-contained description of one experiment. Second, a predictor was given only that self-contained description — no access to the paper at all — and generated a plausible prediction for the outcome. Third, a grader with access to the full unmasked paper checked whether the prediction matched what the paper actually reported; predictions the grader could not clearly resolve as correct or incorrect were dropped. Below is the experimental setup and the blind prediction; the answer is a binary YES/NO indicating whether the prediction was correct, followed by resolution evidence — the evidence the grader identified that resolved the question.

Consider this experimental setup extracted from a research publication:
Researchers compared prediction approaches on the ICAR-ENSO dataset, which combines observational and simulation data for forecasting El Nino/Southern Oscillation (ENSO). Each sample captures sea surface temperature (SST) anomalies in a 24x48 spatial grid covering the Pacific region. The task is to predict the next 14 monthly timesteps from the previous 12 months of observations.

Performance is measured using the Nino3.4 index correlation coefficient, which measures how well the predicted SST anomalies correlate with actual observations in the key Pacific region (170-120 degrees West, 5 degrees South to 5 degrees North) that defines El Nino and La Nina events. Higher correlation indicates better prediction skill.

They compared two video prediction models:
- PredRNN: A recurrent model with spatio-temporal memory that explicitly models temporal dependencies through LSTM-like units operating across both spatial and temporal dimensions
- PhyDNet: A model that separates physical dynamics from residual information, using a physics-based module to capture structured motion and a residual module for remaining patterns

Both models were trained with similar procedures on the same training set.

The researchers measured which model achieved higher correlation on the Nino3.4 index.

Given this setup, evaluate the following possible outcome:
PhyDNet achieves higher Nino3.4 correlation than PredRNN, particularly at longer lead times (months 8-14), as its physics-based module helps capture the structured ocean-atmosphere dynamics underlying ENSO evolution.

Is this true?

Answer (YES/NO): NO